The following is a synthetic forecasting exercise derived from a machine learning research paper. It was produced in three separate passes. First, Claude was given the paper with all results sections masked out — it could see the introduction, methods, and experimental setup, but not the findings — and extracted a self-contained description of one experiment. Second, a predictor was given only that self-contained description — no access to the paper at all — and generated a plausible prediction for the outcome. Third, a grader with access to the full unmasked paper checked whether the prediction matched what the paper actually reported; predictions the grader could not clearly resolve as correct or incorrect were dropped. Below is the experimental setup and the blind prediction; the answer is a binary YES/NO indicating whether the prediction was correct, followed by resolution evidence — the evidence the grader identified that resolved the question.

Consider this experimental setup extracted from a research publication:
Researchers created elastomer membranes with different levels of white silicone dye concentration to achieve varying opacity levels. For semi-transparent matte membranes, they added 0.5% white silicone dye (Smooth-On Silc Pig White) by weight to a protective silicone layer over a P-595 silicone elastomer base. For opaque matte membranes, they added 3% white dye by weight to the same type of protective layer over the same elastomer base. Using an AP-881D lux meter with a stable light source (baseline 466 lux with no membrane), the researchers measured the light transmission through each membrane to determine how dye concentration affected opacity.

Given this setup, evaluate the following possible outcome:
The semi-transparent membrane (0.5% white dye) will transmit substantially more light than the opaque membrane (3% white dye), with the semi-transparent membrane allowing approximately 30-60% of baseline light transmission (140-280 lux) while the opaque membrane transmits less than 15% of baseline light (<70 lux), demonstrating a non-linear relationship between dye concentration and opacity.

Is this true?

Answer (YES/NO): NO